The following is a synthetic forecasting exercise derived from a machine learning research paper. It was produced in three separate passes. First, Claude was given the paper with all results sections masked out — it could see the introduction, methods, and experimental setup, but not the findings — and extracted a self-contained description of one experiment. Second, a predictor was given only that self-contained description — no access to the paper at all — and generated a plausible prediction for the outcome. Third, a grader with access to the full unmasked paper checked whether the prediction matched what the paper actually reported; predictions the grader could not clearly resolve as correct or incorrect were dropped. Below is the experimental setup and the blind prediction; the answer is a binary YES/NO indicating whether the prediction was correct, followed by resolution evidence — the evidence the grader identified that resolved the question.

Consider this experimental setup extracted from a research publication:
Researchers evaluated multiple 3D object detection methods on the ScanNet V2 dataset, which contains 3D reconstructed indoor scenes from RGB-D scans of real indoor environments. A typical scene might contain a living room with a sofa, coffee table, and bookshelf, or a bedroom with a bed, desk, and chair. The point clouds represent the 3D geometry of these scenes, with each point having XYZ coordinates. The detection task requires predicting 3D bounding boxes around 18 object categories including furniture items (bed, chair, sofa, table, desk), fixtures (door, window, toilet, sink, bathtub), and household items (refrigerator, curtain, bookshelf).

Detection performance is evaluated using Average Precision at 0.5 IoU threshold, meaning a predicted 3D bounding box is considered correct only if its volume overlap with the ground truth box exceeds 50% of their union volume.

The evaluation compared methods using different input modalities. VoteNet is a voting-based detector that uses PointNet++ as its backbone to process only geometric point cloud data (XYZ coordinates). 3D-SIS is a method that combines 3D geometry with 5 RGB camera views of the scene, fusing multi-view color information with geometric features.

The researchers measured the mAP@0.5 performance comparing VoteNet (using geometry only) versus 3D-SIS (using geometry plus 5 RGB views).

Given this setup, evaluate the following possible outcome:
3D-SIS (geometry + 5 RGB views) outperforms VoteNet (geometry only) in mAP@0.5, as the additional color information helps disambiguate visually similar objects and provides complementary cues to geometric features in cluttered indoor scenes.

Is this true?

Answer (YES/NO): NO